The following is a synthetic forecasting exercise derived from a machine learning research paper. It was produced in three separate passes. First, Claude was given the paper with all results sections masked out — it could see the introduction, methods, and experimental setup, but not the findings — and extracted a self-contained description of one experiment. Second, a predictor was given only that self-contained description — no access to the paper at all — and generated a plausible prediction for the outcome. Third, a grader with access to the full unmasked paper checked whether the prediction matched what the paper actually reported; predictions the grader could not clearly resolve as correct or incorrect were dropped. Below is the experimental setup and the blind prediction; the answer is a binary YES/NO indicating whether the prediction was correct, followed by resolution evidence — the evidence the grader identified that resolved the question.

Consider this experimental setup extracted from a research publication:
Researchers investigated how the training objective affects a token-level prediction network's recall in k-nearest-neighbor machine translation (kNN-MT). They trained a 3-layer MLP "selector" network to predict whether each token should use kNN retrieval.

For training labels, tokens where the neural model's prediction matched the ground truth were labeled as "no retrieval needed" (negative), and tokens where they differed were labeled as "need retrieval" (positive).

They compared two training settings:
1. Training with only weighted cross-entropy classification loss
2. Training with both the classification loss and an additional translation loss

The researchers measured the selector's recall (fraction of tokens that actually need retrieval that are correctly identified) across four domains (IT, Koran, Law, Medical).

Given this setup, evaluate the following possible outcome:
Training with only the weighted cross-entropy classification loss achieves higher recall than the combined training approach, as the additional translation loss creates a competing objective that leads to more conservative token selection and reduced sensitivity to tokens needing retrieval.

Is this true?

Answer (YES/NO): NO